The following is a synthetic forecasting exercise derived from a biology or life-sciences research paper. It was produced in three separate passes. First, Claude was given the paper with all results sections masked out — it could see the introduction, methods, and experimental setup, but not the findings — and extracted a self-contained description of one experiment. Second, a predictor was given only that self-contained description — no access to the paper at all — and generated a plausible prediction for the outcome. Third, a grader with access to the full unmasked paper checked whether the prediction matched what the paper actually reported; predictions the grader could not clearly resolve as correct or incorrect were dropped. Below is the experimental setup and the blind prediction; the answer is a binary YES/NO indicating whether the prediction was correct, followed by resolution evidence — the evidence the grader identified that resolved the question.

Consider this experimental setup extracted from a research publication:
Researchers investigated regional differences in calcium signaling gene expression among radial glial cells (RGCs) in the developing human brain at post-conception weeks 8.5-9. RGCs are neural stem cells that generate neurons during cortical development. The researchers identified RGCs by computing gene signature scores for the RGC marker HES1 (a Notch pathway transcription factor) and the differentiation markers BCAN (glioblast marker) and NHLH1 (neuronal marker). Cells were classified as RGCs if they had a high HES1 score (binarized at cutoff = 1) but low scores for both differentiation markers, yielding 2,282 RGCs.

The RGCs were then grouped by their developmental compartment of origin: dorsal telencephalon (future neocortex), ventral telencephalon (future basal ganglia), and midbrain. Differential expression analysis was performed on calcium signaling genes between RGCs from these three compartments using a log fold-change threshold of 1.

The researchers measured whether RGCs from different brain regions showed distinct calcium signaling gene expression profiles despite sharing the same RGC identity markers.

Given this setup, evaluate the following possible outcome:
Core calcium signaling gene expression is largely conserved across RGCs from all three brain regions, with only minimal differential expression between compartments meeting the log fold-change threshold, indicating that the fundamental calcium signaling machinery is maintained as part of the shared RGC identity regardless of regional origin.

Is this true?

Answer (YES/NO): NO